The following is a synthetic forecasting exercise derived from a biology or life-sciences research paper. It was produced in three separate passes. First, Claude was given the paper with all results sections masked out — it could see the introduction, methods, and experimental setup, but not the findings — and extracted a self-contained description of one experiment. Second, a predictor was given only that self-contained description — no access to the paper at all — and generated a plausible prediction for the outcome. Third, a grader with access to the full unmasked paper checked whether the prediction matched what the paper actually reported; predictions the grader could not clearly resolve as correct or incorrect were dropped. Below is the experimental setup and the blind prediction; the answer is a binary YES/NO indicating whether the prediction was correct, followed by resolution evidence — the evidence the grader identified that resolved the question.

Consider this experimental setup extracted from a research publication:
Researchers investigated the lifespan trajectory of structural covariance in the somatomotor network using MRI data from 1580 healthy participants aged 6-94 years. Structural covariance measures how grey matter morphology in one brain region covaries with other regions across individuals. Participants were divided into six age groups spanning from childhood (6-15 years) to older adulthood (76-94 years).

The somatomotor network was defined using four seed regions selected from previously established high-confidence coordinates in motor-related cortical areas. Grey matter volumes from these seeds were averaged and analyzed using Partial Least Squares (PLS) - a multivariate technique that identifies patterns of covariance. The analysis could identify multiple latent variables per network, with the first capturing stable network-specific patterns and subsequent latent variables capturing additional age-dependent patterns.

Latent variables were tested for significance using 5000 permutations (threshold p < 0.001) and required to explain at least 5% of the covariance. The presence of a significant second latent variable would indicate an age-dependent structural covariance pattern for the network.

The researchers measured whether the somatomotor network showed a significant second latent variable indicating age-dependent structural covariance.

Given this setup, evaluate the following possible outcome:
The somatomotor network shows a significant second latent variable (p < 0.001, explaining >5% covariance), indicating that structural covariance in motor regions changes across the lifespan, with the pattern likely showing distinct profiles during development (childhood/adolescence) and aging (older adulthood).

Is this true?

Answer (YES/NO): YES